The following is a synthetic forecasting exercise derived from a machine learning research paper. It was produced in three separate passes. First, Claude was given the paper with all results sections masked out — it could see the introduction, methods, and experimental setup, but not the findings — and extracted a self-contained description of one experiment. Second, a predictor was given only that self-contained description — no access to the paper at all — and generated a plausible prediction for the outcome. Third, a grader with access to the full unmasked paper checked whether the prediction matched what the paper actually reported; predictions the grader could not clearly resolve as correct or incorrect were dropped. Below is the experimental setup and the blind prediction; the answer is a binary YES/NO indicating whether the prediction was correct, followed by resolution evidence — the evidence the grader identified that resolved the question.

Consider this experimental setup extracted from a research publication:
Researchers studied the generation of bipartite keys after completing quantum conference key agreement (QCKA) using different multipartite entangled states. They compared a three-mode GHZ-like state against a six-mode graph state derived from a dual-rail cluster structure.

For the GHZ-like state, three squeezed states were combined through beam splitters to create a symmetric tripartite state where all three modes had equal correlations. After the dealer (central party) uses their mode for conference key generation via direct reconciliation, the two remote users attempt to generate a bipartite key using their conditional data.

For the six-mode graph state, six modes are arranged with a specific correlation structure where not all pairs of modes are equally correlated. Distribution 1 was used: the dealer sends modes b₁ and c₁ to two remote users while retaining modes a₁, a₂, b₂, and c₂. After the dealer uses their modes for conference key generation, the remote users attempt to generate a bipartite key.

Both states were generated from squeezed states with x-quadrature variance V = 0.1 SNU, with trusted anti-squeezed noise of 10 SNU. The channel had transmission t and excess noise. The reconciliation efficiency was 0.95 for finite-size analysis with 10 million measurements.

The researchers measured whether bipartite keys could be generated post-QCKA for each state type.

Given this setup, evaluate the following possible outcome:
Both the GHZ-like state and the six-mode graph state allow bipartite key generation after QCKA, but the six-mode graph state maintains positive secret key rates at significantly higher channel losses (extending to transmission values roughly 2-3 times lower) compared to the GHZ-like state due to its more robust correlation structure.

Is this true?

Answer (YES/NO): NO